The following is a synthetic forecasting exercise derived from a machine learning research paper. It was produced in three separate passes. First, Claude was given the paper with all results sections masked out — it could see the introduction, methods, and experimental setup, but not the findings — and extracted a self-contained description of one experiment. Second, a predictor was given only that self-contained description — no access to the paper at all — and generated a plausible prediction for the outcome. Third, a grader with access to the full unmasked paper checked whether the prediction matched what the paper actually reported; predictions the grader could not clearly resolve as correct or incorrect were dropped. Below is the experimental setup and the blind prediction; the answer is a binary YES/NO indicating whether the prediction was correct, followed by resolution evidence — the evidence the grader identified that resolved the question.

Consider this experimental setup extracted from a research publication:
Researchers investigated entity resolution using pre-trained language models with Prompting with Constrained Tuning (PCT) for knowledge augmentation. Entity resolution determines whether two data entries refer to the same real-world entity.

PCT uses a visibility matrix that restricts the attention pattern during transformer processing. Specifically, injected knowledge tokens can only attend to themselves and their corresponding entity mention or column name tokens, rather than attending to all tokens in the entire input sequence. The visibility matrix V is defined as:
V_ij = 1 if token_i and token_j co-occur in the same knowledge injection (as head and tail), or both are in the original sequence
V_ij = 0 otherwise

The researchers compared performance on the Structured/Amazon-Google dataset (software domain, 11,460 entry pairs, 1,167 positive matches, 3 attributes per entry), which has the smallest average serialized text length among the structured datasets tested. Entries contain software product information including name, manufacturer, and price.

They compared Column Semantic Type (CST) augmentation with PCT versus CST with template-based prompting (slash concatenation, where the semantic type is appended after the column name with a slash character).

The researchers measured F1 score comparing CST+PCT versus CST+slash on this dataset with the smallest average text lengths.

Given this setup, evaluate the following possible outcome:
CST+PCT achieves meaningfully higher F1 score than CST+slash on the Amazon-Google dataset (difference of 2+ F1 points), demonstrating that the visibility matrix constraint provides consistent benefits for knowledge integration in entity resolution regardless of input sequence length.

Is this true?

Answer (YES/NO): NO